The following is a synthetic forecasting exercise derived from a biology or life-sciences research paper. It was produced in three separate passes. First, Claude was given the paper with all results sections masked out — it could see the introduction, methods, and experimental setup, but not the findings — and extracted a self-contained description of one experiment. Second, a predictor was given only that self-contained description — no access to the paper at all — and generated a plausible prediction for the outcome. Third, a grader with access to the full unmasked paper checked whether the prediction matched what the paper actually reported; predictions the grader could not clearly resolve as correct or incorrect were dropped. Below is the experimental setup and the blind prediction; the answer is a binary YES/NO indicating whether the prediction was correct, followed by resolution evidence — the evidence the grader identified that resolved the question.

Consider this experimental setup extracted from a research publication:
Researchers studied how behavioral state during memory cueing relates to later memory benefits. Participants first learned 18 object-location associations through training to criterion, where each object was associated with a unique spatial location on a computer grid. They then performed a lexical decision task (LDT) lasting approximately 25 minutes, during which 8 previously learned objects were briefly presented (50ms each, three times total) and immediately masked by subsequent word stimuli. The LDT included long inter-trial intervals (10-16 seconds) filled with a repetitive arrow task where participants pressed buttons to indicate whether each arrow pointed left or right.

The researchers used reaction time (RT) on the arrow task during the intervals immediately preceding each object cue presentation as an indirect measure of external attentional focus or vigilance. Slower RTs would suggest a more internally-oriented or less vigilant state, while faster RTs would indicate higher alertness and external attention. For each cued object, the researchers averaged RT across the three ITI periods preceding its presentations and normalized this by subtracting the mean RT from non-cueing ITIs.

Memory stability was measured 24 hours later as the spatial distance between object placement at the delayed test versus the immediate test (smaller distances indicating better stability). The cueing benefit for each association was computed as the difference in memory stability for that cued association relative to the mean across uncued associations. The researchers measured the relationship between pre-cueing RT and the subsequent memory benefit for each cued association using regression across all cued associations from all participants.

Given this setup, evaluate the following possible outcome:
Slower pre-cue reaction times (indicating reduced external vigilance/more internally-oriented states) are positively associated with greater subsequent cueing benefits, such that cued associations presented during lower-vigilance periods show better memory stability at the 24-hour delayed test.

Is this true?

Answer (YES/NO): YES